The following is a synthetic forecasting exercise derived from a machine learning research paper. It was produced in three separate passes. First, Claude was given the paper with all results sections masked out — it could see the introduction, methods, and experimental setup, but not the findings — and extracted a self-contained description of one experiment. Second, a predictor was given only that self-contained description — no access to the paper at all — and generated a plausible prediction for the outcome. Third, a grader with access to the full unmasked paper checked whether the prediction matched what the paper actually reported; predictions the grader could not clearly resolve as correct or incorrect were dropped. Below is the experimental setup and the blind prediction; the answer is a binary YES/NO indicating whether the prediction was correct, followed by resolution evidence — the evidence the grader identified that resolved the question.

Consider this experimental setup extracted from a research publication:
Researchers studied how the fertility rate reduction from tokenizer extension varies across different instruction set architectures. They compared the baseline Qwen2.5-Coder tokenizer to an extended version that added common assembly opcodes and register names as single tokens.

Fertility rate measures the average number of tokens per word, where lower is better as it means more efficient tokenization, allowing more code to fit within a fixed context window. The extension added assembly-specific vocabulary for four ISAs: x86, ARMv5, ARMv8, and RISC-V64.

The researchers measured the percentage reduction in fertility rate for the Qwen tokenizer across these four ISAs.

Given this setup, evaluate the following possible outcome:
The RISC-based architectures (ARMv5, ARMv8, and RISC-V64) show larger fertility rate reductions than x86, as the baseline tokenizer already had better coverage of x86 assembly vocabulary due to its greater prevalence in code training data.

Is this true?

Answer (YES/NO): NO